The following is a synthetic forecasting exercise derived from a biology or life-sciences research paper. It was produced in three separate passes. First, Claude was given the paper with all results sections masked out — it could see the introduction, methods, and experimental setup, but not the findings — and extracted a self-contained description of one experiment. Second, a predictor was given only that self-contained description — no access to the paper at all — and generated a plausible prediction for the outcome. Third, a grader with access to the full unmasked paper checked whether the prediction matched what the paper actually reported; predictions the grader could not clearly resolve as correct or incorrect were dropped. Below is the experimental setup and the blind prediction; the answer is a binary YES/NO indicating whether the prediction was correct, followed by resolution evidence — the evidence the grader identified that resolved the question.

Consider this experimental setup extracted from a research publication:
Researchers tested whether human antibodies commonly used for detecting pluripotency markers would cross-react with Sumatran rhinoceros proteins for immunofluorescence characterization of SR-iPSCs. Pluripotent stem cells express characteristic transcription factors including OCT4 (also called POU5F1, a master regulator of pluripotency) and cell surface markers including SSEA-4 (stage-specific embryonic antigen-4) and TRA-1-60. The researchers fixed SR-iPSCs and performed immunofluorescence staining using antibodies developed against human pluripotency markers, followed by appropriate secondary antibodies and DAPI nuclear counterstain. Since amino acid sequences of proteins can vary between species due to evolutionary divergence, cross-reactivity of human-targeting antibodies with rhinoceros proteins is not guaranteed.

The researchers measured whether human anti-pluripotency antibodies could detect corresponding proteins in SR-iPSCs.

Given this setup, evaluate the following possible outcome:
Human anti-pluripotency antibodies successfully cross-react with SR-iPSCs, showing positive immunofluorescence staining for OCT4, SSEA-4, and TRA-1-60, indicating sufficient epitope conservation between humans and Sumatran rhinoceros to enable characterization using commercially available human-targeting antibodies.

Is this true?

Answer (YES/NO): NO